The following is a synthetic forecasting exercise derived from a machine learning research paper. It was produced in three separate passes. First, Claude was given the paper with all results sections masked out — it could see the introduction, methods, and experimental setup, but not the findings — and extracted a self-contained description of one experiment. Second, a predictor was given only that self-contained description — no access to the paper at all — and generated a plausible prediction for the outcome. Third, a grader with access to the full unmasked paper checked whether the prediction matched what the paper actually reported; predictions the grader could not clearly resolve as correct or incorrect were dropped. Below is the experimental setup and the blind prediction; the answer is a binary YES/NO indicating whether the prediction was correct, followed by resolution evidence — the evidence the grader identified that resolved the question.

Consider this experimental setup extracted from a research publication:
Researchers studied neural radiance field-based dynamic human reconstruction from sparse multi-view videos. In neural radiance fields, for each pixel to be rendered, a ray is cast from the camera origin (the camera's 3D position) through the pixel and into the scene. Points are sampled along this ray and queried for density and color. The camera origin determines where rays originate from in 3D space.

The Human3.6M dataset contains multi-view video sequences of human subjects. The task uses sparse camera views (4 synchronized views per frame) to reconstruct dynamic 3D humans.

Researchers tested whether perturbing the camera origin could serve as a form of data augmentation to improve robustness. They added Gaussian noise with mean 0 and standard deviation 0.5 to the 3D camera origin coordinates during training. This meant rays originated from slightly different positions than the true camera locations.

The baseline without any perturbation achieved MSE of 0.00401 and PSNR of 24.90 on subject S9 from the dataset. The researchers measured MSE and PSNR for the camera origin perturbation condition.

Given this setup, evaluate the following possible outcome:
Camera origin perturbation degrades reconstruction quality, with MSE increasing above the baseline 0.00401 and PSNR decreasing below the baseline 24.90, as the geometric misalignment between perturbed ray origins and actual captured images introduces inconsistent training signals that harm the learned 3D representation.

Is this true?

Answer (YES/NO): YES